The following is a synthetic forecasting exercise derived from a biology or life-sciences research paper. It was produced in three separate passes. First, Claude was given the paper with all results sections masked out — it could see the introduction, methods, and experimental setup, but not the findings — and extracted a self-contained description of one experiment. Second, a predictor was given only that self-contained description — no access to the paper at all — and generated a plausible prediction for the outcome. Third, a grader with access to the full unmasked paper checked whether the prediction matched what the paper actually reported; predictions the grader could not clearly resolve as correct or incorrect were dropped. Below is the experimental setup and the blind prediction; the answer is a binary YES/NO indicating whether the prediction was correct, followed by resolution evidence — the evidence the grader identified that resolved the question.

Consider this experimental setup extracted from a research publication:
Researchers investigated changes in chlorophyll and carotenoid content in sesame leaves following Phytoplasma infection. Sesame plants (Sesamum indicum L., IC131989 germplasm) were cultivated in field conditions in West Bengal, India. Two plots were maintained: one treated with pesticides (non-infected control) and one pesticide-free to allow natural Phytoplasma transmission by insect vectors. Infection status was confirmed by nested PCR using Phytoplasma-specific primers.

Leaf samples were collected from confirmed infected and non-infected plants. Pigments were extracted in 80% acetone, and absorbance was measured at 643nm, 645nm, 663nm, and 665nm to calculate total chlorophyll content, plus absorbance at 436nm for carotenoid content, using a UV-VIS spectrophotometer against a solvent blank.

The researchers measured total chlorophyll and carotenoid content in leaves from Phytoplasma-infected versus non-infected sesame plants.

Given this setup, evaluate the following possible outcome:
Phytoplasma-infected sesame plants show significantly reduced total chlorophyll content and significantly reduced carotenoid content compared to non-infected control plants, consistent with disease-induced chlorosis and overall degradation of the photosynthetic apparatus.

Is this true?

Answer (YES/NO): NO